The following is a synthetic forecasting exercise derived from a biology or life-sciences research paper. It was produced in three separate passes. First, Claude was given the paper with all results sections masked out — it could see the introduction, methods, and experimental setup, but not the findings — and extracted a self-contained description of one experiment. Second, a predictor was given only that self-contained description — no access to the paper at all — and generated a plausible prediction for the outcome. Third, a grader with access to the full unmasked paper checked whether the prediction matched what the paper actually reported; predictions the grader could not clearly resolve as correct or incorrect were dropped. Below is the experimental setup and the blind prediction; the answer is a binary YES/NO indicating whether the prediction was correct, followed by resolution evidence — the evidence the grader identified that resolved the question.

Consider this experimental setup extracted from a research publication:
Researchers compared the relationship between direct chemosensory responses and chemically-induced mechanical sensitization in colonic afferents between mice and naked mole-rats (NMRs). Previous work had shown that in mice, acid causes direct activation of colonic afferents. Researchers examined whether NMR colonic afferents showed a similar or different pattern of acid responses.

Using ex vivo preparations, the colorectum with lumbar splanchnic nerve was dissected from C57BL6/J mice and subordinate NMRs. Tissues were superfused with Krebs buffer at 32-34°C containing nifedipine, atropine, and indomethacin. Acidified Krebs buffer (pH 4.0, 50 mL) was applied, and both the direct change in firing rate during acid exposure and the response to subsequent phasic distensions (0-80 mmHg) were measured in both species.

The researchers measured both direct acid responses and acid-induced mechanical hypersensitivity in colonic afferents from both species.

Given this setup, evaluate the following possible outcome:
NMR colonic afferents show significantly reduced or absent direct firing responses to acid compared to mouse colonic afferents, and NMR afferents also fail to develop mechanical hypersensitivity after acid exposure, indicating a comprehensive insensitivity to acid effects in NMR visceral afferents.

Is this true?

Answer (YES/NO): NO